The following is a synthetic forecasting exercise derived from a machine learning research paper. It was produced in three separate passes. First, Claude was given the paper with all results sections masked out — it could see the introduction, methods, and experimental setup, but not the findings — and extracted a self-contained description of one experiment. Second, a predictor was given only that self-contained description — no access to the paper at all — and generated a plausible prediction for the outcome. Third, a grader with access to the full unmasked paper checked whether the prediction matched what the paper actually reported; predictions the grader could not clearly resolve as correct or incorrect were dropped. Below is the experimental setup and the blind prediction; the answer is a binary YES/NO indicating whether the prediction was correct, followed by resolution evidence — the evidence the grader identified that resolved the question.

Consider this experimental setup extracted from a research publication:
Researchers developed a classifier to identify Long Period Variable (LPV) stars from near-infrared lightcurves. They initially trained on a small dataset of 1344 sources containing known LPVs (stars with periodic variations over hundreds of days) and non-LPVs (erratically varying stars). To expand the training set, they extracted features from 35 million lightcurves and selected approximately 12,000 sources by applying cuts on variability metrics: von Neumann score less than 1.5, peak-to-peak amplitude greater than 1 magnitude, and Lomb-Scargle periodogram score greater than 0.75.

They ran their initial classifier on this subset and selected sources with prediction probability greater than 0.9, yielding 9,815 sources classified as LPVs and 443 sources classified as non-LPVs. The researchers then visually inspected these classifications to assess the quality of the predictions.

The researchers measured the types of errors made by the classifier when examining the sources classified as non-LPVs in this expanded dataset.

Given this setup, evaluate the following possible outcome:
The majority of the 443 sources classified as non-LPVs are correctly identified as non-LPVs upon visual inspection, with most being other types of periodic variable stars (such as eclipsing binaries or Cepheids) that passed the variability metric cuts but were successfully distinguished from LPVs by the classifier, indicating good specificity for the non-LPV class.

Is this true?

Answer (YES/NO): NO